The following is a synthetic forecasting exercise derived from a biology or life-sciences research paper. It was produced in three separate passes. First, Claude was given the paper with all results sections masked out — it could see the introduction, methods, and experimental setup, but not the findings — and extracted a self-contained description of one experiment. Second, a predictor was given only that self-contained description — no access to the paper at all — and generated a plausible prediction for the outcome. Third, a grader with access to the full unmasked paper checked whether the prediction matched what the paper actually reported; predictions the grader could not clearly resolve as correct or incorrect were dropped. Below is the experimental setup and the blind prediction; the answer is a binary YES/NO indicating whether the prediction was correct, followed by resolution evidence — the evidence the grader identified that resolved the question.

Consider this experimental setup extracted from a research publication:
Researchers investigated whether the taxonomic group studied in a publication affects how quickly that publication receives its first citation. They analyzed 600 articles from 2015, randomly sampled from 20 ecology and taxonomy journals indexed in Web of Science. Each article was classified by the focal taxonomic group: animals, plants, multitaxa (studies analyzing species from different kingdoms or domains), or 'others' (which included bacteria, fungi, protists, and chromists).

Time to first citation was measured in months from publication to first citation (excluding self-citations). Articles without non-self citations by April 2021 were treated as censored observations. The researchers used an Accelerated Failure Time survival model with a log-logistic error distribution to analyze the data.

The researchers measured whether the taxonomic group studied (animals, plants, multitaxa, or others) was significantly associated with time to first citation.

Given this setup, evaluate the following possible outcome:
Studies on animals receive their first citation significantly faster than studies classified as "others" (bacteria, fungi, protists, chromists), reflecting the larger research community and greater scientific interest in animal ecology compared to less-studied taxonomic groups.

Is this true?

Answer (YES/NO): NO